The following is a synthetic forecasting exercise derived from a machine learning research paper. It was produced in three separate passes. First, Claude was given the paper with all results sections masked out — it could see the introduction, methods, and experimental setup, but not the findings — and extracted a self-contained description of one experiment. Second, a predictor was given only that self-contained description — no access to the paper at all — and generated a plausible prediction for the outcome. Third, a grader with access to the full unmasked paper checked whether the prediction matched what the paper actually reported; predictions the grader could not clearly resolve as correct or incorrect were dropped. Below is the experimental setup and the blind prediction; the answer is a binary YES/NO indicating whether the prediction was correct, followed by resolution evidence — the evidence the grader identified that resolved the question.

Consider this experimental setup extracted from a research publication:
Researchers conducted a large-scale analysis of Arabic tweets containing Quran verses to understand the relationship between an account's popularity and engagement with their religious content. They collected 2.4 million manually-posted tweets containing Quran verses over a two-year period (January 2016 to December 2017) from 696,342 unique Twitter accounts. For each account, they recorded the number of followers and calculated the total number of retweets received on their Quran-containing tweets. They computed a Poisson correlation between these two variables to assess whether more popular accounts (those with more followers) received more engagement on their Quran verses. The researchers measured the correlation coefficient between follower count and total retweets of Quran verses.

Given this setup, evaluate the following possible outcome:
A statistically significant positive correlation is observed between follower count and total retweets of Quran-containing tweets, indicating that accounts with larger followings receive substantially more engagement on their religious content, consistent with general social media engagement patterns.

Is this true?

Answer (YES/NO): NO